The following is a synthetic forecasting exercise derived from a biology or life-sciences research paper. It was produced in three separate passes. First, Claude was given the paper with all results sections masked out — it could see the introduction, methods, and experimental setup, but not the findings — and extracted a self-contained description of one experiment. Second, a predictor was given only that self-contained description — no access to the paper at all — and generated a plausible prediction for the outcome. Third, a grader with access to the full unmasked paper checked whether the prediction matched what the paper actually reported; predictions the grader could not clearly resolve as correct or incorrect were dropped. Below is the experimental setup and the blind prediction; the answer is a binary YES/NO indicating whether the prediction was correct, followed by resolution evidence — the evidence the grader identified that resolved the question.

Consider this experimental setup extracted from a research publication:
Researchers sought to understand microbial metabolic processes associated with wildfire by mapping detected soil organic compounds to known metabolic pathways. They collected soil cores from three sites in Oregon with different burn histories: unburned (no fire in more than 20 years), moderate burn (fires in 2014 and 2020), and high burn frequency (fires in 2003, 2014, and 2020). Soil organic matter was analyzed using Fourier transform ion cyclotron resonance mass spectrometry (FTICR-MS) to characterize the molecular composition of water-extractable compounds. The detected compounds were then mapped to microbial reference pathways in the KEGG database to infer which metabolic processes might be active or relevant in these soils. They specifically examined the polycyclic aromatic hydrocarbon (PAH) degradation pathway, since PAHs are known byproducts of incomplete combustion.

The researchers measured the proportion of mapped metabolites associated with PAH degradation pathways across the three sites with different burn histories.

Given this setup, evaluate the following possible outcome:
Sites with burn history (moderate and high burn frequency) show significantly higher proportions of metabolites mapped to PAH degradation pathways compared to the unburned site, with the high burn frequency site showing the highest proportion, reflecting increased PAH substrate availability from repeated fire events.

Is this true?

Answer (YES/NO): NO